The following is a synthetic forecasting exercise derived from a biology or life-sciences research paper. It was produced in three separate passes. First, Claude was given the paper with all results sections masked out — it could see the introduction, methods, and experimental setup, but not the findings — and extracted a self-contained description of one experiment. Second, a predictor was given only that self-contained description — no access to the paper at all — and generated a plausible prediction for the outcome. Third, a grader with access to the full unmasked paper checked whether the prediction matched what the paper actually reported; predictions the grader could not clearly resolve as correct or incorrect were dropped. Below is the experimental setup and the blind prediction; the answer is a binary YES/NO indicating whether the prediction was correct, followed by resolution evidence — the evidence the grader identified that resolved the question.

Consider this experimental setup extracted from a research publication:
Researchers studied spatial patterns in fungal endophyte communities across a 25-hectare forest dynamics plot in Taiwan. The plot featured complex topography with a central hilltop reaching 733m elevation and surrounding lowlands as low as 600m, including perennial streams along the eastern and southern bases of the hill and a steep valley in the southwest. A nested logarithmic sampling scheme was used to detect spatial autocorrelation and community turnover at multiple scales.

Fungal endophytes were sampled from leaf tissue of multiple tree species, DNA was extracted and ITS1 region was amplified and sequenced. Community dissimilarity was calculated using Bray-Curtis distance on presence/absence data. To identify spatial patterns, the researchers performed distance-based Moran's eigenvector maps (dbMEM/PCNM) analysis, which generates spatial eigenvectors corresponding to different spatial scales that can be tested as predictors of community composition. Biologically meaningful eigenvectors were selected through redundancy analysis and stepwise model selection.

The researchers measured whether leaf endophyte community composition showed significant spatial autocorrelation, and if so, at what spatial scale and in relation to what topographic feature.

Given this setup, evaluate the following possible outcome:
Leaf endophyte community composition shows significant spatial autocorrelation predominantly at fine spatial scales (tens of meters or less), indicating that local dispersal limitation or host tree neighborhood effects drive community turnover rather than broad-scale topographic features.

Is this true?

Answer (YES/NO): NO